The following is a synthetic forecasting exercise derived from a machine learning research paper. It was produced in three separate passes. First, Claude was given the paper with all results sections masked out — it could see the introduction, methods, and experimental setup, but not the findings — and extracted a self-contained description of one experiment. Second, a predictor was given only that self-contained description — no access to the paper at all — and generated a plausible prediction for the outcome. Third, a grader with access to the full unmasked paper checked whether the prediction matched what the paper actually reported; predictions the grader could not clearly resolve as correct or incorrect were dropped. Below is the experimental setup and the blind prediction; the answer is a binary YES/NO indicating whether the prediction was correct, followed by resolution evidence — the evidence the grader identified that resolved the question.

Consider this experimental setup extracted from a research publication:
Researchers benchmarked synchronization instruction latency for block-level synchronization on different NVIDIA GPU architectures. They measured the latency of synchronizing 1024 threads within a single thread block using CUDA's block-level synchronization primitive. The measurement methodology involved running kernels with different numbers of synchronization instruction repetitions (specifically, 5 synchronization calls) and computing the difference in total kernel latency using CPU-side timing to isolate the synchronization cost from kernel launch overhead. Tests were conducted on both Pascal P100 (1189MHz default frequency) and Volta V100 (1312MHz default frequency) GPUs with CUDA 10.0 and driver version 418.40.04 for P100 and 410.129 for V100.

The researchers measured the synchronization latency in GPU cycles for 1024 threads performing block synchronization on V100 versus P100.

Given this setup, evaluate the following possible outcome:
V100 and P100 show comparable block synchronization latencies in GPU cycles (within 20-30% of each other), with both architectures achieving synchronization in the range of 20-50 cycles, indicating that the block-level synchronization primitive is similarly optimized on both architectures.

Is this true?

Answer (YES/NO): NO